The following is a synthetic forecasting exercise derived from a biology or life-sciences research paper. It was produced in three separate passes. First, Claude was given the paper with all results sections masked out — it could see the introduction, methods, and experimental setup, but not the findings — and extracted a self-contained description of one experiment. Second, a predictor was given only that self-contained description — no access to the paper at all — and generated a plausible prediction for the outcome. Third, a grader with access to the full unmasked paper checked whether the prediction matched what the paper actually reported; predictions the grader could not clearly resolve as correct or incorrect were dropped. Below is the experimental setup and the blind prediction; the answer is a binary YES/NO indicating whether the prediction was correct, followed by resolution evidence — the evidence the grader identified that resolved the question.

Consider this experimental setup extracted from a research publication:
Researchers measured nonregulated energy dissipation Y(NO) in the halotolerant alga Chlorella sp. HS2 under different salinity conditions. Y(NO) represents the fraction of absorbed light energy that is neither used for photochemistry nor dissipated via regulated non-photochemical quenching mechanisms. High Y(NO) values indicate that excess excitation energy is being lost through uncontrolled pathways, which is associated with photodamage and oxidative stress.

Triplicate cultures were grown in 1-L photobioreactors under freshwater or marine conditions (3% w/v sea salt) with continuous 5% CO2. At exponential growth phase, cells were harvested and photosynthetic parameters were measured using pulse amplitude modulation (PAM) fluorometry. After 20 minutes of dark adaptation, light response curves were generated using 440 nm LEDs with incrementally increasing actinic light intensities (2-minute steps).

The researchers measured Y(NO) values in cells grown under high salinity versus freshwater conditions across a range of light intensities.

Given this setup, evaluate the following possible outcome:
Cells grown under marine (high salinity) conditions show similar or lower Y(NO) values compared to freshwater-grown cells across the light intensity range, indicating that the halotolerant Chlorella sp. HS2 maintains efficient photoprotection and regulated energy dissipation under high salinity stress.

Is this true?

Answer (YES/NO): NO